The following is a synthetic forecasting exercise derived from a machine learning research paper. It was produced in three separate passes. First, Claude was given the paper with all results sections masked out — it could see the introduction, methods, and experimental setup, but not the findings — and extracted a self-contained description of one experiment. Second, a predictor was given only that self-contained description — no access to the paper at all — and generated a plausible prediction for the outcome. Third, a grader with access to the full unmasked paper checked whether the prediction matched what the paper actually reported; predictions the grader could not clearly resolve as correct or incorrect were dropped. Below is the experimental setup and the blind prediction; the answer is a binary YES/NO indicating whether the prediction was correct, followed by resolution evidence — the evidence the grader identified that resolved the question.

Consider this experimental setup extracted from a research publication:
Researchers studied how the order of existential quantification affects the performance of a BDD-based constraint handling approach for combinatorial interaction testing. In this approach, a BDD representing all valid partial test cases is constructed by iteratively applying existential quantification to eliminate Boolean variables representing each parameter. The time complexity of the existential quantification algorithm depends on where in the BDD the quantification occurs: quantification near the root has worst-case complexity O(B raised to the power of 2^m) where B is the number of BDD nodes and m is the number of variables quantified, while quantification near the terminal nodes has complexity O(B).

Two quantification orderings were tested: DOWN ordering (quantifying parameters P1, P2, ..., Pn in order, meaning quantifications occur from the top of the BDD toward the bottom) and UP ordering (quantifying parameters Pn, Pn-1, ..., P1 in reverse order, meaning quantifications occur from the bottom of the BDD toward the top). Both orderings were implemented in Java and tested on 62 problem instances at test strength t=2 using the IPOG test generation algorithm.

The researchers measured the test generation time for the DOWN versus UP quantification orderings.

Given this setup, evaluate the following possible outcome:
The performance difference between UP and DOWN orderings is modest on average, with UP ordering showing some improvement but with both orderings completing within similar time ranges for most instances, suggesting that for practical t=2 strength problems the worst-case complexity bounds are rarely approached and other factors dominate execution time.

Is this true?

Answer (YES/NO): YES